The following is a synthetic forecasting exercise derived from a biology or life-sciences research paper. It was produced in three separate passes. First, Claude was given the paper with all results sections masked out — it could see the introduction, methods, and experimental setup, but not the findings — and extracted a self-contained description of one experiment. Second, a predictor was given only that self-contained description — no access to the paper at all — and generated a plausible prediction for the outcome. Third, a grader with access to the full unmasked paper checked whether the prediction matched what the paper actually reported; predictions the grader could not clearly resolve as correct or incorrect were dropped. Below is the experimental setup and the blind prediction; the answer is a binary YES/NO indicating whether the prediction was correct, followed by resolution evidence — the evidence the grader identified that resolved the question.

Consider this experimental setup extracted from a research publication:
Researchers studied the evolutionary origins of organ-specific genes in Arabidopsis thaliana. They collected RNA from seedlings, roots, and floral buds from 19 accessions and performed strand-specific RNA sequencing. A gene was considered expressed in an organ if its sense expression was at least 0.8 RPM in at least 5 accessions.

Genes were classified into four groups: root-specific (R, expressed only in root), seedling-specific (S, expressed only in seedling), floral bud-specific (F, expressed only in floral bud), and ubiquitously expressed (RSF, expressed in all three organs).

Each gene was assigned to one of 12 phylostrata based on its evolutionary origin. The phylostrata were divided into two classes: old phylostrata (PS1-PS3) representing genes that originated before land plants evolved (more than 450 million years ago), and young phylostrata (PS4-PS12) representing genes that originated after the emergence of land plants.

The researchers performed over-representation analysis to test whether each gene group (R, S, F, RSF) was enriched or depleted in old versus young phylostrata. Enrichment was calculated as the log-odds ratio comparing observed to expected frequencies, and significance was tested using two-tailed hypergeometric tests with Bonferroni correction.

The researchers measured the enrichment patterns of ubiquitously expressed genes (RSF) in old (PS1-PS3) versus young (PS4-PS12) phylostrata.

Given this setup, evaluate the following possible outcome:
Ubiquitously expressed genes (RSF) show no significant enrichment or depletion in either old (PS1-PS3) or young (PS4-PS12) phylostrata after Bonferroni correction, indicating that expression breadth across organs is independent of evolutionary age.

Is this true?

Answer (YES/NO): NO